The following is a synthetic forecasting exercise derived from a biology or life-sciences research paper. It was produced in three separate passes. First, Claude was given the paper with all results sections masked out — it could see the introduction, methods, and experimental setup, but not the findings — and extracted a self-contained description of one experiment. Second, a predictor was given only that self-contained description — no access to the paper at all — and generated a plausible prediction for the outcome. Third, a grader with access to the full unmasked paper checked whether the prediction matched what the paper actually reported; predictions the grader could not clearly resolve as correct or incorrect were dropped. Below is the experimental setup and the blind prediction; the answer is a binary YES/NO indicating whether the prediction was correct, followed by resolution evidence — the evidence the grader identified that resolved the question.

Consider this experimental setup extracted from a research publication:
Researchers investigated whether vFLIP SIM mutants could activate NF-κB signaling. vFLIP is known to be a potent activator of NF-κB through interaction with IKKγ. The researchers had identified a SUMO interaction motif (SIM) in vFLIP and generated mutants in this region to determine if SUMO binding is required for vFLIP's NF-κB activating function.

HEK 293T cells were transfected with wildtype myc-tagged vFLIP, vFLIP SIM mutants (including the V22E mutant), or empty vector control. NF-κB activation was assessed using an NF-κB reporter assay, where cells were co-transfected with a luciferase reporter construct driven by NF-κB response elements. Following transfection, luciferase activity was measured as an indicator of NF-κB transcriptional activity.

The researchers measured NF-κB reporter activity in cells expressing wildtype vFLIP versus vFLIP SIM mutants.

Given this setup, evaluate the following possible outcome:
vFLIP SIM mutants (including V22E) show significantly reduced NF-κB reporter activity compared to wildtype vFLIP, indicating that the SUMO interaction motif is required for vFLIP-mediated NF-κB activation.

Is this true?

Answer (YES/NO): YES